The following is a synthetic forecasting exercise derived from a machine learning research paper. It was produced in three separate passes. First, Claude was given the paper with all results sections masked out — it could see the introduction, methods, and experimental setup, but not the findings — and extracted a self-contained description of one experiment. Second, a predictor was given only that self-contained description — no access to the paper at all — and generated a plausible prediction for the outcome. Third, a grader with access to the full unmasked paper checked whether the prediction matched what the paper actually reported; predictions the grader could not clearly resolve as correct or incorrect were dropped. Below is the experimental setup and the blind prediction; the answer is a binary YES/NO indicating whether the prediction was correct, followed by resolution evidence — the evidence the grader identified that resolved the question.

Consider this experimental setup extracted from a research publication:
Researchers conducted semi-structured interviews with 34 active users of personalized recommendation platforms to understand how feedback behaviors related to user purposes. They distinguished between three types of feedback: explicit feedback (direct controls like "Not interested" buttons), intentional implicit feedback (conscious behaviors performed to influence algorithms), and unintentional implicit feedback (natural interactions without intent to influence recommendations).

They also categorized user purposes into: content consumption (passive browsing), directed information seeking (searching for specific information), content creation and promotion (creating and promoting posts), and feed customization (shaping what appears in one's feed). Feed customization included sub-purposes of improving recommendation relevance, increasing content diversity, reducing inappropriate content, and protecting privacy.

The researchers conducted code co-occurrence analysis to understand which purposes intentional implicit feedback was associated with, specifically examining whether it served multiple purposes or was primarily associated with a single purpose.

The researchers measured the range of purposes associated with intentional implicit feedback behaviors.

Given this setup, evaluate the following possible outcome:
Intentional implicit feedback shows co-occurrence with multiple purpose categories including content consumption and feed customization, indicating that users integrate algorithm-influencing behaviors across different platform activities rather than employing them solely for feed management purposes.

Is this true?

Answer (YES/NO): NO